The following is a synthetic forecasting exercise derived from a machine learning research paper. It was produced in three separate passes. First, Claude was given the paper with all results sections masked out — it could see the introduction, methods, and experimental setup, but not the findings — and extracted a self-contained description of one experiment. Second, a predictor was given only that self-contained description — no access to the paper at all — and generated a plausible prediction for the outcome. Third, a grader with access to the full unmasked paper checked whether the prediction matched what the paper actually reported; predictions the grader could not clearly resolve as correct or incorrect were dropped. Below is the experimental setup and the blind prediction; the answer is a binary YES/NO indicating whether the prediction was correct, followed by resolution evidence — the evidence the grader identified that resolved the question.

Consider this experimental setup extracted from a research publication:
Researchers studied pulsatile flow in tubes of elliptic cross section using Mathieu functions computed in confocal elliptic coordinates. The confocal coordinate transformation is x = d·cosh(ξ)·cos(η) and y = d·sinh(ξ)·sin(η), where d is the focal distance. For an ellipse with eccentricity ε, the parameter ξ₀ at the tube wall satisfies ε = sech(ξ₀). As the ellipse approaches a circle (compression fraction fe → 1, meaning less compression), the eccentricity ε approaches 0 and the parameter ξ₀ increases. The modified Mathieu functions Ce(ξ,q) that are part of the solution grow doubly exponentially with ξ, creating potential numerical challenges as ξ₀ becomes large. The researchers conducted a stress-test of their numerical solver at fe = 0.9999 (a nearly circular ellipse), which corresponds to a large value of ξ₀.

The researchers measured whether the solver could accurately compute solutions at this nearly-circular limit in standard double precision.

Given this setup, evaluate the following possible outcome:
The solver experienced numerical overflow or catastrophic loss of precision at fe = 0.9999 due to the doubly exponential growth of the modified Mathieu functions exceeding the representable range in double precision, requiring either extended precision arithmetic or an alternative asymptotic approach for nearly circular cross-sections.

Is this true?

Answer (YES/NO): YES